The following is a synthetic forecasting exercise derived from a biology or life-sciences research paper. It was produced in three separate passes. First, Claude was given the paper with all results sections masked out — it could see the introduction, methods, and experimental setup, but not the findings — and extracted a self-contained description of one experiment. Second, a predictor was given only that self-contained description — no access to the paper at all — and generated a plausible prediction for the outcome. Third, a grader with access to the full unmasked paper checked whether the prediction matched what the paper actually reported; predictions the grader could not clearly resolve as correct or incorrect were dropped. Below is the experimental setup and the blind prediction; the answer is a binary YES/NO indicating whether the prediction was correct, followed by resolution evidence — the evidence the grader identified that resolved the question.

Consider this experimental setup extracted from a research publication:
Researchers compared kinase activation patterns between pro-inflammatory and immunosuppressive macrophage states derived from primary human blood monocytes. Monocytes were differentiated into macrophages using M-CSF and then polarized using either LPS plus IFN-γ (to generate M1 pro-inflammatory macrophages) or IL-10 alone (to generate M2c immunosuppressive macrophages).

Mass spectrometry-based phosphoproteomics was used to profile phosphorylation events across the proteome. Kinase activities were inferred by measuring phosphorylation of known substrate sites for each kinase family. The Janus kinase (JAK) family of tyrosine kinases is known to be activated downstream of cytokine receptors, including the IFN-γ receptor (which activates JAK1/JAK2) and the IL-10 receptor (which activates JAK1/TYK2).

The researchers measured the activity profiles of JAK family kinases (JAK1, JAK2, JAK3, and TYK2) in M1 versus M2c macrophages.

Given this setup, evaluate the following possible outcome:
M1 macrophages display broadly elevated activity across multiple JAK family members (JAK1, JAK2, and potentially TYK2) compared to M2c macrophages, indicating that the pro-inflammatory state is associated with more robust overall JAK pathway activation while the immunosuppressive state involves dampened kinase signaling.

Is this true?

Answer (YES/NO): NO